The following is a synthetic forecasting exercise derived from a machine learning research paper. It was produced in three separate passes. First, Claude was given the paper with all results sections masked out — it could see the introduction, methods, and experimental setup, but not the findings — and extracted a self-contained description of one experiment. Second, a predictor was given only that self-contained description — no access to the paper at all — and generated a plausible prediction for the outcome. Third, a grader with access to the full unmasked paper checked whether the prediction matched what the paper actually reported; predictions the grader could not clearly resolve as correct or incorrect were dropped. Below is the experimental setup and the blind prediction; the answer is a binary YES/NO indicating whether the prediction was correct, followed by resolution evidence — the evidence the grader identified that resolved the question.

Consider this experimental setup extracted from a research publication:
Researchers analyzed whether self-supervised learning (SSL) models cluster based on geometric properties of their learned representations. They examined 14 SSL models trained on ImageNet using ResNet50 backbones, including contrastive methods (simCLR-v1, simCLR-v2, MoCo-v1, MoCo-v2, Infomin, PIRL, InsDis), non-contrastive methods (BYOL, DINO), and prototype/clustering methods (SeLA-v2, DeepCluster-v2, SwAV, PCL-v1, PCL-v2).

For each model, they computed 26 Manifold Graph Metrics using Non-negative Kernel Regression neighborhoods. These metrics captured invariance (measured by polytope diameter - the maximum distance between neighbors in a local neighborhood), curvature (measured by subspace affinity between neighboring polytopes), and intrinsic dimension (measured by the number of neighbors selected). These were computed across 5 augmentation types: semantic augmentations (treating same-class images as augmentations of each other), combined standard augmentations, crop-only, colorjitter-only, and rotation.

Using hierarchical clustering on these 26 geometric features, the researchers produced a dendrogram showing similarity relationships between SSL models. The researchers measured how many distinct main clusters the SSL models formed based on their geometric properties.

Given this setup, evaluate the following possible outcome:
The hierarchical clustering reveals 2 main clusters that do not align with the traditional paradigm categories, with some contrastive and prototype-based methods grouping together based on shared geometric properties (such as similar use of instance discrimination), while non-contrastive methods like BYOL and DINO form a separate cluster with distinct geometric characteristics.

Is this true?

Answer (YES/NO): NO